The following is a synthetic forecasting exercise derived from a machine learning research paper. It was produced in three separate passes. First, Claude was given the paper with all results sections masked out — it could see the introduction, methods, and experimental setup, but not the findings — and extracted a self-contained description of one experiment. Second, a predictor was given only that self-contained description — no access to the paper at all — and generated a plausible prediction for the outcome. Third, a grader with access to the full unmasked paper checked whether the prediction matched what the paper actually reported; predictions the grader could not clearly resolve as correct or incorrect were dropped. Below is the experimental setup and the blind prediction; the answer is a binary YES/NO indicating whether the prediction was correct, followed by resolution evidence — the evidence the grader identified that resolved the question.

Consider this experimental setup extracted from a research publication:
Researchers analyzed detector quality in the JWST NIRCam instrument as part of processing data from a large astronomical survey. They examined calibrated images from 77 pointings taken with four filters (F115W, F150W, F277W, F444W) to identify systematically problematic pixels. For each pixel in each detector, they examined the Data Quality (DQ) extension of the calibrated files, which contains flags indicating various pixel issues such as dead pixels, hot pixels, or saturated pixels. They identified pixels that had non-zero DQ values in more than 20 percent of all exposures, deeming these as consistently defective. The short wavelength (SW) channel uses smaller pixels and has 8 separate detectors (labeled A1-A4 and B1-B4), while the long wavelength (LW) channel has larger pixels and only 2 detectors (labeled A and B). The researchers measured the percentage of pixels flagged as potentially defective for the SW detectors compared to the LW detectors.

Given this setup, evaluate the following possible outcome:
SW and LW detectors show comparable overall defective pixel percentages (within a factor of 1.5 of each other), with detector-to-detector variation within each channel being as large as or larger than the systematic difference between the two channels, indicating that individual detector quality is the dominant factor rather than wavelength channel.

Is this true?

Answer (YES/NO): NO